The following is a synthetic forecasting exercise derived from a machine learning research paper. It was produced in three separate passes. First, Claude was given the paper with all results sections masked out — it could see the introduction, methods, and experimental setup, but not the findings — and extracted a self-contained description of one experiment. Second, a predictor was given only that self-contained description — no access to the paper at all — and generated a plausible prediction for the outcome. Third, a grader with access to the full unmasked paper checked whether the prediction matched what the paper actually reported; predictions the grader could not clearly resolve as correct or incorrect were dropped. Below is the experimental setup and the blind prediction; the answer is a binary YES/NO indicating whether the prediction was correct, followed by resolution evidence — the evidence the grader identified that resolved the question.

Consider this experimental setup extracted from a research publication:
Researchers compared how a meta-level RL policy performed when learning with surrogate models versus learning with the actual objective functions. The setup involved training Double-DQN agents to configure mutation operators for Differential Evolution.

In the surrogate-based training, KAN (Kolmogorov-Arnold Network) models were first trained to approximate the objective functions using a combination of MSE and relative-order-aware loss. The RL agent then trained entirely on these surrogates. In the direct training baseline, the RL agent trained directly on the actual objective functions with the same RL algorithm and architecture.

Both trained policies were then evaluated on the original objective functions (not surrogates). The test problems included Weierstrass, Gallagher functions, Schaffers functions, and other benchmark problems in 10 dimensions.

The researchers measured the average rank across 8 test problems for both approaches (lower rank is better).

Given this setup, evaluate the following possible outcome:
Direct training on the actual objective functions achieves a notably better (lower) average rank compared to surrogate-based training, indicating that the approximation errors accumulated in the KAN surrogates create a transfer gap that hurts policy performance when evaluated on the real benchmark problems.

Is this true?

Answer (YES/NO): NO